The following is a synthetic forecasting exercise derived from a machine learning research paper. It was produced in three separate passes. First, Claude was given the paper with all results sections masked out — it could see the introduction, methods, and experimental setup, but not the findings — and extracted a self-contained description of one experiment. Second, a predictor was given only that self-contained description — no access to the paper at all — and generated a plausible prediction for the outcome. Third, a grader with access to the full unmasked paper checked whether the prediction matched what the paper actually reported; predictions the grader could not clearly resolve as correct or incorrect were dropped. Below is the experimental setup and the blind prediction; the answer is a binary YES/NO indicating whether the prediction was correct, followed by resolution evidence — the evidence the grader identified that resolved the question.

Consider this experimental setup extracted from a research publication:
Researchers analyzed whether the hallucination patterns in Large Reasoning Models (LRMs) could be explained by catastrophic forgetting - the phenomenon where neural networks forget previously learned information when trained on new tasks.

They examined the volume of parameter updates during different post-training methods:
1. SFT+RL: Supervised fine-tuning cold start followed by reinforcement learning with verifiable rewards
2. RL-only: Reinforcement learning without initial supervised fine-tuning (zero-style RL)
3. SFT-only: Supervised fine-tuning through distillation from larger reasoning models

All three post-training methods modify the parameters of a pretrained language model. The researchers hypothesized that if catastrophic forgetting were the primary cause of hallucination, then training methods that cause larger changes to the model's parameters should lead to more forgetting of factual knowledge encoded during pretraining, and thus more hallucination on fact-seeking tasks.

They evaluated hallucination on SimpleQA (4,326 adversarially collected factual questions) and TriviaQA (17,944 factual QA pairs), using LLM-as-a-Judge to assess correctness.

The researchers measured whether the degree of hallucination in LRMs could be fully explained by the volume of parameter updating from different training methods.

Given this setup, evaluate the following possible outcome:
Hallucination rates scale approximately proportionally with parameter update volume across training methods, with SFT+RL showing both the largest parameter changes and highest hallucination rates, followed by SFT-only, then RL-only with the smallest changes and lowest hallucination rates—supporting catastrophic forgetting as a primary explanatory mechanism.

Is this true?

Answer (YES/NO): NO